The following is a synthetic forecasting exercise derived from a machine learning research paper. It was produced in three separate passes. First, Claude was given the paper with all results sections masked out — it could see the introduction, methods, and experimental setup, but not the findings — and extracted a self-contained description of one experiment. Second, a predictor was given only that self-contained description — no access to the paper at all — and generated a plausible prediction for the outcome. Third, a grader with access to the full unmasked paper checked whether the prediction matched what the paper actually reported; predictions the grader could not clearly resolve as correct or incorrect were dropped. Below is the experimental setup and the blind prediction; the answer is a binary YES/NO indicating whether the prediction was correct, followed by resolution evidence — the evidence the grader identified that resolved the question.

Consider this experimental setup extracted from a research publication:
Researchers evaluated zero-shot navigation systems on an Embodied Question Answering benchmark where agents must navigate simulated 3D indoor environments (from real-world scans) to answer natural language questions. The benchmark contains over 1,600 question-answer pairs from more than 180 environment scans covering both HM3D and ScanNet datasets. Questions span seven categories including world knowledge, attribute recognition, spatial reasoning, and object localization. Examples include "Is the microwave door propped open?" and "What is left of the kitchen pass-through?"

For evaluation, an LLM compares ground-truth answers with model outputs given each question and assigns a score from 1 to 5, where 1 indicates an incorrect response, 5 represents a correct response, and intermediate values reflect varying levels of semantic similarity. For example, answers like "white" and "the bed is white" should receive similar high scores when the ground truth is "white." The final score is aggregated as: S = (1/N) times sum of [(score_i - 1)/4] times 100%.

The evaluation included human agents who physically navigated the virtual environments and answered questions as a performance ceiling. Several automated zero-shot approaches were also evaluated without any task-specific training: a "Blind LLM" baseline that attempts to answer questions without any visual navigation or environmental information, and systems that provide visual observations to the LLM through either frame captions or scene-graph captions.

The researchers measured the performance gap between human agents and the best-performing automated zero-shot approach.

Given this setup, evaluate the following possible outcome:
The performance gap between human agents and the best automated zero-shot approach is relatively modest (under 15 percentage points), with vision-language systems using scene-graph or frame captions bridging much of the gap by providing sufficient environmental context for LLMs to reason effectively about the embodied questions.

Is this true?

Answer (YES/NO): NO